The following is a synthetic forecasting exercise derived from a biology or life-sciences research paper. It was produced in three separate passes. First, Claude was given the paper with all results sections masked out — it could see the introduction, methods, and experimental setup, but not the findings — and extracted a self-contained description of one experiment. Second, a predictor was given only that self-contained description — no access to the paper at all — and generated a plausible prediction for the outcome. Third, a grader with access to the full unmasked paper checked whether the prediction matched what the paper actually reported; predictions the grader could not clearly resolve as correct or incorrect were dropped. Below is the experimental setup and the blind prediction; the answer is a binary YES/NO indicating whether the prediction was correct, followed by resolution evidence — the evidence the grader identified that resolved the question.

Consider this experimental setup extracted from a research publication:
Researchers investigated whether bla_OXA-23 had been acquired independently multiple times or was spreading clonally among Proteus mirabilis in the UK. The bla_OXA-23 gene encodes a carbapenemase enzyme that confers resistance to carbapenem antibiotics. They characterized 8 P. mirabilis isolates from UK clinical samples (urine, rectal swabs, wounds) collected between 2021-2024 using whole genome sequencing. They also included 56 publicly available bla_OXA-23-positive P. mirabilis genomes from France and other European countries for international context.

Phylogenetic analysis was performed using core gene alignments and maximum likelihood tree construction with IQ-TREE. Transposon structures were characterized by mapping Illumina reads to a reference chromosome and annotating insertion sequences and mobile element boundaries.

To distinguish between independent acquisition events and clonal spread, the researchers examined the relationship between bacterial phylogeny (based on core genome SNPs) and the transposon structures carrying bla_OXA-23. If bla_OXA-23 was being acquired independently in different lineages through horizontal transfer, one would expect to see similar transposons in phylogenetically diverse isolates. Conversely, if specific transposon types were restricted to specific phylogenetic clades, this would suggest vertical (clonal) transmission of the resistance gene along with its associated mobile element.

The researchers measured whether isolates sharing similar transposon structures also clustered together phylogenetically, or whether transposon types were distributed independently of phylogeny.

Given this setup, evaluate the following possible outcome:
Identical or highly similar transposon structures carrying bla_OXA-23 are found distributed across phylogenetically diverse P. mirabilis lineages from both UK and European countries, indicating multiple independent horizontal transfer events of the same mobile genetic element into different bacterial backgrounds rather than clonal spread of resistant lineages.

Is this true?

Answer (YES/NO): NO